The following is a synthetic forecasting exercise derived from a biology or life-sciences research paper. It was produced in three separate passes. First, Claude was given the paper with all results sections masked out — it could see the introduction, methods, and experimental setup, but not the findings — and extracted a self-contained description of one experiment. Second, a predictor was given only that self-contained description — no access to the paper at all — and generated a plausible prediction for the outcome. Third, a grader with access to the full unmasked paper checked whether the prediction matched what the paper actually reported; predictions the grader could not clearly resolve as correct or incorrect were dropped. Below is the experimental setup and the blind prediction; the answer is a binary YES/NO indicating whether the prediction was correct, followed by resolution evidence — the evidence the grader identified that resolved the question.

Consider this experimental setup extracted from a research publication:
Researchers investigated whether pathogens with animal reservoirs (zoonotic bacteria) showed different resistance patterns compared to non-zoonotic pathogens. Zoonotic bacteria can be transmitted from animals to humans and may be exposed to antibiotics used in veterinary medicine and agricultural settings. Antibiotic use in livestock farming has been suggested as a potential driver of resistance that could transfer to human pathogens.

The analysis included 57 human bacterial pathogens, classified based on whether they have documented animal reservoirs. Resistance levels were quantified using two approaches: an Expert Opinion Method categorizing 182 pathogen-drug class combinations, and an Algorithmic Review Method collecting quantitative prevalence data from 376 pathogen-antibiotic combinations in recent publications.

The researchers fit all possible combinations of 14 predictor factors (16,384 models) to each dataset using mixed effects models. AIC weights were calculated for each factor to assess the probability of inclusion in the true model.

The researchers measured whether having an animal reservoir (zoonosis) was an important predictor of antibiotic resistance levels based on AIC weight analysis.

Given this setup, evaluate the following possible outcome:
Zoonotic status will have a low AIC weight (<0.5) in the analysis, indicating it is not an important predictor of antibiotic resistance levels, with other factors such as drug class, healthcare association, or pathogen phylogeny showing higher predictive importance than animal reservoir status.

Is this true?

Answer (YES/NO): NO